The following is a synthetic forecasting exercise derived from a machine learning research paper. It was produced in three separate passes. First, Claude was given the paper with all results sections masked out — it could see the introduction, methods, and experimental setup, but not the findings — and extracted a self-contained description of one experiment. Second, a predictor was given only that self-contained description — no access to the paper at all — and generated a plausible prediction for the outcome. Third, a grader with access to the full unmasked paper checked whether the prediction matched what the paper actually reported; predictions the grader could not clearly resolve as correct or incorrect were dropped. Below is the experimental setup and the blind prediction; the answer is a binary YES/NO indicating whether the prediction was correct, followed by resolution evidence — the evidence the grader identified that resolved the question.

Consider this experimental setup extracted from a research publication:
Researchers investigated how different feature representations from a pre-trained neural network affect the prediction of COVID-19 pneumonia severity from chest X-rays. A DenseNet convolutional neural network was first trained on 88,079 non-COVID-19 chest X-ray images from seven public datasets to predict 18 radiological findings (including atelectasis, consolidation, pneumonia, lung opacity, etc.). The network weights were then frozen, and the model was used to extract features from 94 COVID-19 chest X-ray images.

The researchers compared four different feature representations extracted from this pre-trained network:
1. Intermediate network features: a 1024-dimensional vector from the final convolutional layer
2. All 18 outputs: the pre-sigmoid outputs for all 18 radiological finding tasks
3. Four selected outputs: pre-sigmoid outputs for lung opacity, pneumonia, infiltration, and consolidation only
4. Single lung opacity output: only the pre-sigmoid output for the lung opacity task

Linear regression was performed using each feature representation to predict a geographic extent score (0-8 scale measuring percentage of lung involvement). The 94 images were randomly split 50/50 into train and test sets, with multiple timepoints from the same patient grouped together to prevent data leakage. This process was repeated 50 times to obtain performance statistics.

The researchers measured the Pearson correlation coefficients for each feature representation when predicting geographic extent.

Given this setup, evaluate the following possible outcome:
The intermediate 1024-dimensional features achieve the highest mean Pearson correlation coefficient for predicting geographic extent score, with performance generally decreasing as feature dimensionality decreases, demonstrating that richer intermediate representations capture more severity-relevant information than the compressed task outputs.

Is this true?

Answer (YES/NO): NO